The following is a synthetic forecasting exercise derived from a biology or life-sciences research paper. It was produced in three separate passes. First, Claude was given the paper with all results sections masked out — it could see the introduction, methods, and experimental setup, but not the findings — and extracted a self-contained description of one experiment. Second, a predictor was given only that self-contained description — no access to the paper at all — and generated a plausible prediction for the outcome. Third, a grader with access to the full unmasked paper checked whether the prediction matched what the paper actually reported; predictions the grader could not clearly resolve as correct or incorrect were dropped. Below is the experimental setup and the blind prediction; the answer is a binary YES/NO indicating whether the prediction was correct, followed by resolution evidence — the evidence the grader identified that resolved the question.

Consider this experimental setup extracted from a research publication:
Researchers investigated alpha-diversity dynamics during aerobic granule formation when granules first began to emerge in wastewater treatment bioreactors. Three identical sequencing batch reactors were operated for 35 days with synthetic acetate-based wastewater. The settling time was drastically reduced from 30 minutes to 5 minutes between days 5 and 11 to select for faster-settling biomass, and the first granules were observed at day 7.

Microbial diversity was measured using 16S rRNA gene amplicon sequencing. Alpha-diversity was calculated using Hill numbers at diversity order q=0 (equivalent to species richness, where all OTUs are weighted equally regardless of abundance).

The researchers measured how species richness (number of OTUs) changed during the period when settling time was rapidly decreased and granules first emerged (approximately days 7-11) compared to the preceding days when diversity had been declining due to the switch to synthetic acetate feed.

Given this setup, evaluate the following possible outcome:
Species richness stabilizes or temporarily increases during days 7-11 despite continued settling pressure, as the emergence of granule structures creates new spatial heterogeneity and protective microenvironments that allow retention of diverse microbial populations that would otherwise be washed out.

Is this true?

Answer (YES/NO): YES